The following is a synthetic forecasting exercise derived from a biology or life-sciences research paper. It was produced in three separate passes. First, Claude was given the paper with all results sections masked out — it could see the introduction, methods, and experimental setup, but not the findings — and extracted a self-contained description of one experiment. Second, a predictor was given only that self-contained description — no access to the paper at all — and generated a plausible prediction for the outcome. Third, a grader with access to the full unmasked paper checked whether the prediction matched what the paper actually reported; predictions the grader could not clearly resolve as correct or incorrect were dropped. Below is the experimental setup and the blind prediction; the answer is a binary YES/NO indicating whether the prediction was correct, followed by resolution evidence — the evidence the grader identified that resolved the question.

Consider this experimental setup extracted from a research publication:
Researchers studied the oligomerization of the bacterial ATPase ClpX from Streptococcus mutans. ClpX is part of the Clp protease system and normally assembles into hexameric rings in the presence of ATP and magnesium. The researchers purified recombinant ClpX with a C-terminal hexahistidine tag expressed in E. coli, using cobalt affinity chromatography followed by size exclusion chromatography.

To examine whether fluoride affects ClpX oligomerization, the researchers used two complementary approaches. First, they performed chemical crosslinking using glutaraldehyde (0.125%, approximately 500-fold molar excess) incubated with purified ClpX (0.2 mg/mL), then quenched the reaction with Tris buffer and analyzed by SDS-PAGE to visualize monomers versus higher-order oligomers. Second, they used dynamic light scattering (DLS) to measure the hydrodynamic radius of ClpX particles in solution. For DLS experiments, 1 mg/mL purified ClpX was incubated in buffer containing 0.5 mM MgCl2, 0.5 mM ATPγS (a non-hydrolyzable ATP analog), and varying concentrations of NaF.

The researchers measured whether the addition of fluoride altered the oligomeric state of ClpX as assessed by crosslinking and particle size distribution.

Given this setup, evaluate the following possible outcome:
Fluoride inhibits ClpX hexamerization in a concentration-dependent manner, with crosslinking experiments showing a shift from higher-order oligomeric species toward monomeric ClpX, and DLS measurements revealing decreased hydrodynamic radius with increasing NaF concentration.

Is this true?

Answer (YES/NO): YES